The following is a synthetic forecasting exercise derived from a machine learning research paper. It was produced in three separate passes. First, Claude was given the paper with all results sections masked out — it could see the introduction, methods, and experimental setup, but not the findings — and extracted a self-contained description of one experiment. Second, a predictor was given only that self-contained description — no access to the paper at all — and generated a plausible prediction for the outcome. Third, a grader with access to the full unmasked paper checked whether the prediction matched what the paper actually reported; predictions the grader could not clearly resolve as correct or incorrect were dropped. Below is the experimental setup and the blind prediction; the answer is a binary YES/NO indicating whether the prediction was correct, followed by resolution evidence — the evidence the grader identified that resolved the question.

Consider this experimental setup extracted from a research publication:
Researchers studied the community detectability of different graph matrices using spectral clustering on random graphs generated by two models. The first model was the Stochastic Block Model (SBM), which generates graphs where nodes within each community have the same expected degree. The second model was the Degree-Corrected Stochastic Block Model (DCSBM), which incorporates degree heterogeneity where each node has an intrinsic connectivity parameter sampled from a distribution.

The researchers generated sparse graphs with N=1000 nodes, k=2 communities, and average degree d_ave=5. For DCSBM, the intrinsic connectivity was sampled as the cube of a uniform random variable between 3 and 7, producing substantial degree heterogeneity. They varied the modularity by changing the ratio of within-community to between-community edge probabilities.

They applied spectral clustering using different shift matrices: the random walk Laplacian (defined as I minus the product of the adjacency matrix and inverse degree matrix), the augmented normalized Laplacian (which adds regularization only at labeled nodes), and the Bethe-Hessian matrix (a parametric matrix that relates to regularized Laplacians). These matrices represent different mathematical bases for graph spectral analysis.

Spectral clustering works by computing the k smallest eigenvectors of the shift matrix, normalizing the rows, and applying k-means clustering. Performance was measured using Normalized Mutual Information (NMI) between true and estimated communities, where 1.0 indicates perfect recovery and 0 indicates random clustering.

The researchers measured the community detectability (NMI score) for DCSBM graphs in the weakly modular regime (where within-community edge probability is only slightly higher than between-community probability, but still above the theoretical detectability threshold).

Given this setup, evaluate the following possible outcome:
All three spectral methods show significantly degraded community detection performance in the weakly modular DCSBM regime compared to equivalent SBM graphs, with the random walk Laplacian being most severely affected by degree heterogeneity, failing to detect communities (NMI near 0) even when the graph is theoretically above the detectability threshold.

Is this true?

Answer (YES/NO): NO